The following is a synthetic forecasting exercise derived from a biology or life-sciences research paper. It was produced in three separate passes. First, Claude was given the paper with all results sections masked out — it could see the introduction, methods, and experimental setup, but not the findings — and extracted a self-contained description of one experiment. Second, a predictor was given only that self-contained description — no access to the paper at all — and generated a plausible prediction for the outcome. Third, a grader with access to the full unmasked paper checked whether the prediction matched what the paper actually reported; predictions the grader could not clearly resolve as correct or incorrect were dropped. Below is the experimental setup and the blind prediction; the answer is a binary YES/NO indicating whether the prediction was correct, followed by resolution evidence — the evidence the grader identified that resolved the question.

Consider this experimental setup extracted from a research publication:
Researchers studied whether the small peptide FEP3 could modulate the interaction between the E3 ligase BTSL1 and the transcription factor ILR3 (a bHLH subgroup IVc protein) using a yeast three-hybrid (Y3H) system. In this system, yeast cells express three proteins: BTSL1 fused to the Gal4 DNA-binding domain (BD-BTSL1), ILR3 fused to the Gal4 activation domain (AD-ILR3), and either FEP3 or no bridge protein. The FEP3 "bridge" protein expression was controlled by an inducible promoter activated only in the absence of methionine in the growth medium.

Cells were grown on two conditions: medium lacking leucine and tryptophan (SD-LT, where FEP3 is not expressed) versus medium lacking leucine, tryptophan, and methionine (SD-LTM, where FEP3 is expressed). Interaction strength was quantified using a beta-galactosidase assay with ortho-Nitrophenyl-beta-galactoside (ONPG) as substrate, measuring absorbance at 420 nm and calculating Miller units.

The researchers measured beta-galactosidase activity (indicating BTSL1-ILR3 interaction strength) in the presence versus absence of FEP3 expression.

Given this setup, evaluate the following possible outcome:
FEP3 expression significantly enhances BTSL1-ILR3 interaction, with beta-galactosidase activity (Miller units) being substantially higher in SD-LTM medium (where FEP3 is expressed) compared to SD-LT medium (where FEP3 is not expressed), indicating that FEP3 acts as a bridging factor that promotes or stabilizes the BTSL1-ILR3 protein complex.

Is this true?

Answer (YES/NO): NO